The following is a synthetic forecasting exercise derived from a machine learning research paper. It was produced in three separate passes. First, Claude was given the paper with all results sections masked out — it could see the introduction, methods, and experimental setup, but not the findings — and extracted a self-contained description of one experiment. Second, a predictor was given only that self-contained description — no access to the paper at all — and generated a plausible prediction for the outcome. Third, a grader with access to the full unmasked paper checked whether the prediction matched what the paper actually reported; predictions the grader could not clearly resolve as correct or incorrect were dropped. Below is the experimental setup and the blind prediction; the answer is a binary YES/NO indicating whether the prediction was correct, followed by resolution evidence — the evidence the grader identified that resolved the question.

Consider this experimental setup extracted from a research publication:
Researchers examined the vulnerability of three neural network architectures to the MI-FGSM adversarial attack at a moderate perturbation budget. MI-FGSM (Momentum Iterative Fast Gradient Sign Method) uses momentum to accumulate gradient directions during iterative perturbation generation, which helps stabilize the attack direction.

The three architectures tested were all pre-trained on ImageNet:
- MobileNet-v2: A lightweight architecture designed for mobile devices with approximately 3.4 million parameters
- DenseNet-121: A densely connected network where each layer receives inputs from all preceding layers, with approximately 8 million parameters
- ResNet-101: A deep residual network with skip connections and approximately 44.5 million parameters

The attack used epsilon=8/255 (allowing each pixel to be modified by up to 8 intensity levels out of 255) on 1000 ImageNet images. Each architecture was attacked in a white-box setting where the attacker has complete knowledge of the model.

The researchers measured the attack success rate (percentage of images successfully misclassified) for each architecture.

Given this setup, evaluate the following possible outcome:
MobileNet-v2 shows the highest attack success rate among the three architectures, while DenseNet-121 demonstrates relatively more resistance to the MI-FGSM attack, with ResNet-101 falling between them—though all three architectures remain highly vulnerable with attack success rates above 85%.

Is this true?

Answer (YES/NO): NO